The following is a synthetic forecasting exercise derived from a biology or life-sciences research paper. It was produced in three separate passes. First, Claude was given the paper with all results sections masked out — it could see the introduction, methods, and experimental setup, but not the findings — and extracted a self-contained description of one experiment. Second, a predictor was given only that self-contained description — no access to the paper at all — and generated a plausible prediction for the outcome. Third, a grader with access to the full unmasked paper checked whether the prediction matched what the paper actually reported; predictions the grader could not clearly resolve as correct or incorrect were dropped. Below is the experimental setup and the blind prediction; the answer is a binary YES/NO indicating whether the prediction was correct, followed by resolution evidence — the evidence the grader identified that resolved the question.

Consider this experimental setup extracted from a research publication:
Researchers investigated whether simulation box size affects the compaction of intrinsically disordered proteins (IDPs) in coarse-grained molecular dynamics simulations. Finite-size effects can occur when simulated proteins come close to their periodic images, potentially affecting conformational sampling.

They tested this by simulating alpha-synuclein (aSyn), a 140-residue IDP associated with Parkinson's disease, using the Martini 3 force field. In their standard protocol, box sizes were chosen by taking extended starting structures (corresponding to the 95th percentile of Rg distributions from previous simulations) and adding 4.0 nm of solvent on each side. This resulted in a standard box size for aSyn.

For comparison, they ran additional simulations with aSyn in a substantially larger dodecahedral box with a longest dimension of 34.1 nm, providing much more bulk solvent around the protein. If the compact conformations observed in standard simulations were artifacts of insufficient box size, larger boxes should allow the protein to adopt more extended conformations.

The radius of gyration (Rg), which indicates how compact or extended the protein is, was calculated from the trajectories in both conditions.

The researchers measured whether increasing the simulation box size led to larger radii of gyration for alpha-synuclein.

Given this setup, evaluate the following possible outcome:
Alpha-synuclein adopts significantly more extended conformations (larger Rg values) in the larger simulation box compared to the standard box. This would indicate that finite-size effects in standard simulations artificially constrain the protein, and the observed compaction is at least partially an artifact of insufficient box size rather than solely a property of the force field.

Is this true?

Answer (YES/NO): NO